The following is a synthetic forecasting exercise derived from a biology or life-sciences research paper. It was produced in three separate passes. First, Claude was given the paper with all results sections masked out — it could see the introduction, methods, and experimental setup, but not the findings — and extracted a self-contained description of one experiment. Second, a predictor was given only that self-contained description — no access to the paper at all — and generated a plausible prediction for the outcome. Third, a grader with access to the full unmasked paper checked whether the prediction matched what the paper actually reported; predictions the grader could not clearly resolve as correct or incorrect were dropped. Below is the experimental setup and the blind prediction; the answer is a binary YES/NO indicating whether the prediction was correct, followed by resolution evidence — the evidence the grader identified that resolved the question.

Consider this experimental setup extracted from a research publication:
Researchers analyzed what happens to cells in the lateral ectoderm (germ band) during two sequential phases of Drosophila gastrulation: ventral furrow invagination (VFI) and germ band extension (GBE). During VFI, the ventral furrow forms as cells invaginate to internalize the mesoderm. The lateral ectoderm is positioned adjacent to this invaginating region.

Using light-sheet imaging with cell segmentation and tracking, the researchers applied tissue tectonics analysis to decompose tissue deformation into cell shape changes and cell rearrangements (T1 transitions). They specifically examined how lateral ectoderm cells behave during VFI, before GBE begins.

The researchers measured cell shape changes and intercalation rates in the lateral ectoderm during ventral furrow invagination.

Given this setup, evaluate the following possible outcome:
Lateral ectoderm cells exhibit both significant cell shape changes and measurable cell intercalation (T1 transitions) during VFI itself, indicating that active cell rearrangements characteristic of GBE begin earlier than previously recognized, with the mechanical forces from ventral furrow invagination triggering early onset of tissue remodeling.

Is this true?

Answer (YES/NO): NO